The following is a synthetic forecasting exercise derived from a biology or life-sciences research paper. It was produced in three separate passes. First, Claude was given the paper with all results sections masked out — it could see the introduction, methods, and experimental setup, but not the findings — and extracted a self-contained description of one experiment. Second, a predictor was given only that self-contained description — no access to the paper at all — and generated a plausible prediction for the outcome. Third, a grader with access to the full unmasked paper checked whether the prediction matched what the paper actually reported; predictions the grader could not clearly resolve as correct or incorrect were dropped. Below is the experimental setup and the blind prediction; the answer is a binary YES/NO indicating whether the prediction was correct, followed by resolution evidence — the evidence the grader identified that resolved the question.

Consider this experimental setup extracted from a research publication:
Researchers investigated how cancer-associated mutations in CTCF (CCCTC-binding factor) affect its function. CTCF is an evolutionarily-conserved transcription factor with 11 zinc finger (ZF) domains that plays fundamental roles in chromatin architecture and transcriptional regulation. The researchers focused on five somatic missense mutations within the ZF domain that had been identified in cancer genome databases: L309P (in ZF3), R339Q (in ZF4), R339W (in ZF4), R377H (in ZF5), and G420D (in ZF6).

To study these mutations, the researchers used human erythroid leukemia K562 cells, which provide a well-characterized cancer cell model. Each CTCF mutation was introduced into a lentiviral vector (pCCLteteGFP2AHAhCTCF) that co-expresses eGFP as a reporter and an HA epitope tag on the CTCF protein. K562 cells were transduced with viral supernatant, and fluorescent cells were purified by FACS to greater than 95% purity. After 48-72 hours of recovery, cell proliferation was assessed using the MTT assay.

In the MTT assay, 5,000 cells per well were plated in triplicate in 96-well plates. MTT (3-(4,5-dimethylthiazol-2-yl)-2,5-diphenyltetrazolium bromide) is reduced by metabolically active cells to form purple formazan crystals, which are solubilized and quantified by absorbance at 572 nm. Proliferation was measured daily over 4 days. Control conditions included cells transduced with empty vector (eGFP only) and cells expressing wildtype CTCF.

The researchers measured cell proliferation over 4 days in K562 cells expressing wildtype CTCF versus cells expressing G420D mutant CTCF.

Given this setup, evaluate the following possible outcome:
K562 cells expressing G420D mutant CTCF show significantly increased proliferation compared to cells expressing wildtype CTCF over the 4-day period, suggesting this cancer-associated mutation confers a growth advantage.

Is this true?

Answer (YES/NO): NO